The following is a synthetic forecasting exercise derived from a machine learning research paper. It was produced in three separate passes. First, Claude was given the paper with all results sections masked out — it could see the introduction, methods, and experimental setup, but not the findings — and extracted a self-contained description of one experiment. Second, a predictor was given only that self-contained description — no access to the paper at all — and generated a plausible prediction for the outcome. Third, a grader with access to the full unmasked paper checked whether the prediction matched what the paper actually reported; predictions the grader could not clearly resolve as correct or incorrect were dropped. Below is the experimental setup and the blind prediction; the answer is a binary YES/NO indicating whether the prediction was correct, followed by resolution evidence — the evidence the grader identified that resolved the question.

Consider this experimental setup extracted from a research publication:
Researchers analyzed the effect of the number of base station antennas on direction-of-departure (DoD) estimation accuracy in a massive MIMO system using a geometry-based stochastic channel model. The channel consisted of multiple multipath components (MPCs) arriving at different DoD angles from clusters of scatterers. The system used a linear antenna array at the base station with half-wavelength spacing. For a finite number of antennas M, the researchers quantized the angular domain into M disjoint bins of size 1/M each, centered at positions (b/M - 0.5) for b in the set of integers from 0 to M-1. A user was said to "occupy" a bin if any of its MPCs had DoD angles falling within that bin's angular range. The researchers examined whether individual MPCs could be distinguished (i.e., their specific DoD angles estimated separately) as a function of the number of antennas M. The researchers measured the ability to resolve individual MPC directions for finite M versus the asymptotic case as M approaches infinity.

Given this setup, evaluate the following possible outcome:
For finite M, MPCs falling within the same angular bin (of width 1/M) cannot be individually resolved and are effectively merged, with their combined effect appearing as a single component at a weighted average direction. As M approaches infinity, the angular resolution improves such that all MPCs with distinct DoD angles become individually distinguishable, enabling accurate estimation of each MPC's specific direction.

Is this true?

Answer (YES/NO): NO